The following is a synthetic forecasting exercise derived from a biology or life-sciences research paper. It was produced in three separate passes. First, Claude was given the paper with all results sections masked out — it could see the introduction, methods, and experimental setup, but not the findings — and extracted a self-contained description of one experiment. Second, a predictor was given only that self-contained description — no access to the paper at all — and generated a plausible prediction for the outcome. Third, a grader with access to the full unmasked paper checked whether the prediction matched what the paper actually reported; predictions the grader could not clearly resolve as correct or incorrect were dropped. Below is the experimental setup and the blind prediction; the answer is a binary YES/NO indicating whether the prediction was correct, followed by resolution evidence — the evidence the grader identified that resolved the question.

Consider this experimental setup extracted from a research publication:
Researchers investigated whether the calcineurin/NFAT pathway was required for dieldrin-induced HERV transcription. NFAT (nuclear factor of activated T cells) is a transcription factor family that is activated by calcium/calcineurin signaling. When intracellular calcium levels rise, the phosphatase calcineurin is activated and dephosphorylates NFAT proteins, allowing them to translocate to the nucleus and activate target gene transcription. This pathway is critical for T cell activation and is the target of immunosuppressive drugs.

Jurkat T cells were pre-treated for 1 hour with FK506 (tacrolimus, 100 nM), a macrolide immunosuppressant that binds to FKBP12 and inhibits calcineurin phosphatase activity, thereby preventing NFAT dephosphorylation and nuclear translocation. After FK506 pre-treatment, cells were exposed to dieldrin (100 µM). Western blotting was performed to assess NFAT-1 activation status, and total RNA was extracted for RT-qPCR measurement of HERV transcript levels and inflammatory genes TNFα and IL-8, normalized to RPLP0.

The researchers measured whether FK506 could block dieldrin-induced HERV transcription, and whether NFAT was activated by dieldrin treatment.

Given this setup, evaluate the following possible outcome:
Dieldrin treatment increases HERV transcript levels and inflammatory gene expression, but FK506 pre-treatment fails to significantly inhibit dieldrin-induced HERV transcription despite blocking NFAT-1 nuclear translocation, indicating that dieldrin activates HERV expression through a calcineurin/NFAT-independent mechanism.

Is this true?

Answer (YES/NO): YES